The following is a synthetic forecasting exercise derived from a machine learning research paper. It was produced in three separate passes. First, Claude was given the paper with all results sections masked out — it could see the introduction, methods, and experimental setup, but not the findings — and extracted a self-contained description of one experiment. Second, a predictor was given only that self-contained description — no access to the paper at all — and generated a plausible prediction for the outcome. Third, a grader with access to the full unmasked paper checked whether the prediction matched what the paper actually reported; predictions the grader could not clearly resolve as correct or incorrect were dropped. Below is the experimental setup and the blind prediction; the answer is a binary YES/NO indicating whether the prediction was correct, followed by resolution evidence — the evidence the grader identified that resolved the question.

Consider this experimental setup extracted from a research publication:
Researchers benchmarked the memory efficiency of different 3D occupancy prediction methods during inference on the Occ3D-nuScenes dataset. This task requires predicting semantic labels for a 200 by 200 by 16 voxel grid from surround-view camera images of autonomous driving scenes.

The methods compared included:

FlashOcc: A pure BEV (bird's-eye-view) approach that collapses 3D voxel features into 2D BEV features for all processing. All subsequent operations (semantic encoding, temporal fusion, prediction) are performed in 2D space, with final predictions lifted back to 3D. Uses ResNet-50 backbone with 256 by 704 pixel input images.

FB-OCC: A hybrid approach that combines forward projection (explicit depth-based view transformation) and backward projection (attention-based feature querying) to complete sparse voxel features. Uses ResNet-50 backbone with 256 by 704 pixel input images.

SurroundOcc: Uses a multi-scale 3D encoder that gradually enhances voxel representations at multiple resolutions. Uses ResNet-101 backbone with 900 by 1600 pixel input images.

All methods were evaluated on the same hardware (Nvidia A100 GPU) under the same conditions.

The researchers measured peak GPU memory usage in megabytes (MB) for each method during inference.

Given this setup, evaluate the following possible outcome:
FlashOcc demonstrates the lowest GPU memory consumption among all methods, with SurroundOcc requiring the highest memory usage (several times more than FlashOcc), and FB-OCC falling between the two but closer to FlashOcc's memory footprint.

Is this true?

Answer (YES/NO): NO